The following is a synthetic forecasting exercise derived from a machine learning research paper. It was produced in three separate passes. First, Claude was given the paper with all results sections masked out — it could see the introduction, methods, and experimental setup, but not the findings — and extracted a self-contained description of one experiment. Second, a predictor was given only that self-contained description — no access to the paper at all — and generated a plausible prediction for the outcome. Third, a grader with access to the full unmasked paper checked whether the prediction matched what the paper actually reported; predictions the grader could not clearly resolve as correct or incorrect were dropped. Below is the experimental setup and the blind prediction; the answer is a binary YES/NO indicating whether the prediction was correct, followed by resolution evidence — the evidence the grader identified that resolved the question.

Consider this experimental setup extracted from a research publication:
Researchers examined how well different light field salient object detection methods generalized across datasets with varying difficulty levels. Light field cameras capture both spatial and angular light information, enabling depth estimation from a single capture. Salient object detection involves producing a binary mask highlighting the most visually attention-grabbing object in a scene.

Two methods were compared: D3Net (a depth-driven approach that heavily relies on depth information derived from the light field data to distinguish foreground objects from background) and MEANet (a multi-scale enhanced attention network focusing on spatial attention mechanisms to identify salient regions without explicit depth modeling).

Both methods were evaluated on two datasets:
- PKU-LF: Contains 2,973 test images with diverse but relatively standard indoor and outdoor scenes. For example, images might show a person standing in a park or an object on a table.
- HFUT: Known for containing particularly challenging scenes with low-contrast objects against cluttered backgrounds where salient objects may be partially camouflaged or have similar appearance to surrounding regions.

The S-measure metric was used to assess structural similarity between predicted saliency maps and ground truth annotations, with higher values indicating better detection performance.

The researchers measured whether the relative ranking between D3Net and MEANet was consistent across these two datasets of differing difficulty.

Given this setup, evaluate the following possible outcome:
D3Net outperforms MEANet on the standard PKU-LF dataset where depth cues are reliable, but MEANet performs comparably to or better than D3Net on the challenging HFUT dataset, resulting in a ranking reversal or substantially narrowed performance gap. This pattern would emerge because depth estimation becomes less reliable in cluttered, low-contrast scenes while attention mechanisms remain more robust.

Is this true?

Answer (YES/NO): NO